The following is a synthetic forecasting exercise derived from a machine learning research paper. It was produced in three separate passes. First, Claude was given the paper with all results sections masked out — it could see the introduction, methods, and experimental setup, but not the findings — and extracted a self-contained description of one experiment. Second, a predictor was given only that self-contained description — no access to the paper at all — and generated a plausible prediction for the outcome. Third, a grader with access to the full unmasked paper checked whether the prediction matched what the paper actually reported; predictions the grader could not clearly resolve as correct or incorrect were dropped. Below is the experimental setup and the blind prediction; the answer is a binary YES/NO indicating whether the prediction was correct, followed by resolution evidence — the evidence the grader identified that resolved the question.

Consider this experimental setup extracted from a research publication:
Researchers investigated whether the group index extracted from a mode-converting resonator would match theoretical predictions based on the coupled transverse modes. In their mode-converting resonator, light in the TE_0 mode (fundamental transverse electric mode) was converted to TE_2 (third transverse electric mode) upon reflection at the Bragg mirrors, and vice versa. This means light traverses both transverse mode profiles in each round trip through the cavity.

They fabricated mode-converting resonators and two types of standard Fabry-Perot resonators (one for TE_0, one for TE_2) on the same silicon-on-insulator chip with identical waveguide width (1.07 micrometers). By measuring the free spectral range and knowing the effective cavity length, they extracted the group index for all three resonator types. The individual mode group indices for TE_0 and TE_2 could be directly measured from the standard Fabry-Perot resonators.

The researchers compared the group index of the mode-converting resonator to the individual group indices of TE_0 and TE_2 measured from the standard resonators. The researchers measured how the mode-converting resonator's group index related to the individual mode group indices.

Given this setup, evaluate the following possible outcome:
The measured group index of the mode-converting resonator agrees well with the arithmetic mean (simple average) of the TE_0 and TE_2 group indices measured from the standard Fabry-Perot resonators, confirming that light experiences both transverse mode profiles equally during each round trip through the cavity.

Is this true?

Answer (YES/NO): YES